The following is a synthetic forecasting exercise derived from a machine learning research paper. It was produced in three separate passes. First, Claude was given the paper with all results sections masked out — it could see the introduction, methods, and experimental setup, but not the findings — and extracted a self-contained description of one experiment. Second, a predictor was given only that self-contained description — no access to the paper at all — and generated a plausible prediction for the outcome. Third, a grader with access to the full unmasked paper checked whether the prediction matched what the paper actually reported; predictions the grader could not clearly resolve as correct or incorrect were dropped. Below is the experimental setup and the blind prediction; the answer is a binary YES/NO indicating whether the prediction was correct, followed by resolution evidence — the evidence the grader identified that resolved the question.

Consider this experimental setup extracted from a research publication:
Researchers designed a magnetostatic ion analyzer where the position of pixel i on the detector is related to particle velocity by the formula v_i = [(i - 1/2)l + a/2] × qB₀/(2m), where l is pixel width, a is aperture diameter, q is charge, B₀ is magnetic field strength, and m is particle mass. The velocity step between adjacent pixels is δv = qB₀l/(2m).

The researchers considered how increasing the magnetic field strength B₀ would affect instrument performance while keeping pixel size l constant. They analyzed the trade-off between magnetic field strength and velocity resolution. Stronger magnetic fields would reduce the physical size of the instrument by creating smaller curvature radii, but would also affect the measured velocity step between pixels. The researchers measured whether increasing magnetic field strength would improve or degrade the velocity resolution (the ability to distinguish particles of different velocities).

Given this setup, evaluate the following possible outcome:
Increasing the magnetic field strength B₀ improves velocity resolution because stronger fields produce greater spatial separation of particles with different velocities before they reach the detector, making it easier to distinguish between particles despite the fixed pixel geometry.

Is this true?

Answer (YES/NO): NO